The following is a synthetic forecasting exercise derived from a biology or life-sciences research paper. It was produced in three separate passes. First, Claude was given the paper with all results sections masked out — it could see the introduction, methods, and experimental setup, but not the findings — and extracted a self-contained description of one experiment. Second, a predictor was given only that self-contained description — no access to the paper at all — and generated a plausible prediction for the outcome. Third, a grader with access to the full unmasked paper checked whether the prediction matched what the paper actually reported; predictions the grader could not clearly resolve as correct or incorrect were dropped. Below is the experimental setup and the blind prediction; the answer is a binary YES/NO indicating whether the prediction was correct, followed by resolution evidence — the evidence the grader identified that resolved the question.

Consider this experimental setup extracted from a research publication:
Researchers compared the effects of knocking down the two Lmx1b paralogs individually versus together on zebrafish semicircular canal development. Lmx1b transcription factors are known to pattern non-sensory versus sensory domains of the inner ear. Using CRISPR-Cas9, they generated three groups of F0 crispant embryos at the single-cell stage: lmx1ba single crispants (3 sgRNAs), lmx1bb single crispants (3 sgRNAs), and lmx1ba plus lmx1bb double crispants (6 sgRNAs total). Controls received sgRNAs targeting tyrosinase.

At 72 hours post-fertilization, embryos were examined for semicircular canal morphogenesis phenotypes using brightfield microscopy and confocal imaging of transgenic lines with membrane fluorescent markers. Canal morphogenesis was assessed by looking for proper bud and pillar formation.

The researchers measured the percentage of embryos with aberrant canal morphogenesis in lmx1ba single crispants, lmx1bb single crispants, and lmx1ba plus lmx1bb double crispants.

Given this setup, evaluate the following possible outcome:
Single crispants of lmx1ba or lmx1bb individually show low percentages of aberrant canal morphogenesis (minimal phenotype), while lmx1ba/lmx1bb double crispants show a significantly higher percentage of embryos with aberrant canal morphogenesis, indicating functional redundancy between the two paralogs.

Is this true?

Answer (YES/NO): NO